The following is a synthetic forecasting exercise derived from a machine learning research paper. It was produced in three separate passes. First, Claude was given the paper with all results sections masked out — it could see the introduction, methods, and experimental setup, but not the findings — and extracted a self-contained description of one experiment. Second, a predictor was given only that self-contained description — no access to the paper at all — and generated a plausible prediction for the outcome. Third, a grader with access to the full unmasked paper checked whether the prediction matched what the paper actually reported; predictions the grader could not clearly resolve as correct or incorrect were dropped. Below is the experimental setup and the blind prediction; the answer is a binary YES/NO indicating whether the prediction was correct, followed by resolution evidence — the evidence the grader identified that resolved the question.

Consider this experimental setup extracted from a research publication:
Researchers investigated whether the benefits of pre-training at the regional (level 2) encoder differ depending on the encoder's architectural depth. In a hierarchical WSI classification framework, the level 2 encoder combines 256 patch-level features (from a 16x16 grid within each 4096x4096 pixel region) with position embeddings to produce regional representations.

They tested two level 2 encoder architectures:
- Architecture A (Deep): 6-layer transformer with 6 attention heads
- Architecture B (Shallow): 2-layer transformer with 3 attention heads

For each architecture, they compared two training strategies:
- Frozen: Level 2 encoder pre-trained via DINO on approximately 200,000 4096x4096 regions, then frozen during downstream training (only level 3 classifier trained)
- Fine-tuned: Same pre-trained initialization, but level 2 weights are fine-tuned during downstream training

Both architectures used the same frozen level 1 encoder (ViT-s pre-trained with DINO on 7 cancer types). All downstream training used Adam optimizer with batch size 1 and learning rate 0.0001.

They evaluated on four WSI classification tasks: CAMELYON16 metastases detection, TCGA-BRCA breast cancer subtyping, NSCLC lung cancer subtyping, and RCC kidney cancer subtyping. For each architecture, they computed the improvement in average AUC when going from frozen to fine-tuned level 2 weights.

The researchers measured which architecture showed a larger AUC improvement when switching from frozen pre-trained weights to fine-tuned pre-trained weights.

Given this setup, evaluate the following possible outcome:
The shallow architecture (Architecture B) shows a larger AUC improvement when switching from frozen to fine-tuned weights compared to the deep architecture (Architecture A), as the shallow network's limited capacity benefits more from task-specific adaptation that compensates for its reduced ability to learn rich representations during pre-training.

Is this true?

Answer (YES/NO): NO